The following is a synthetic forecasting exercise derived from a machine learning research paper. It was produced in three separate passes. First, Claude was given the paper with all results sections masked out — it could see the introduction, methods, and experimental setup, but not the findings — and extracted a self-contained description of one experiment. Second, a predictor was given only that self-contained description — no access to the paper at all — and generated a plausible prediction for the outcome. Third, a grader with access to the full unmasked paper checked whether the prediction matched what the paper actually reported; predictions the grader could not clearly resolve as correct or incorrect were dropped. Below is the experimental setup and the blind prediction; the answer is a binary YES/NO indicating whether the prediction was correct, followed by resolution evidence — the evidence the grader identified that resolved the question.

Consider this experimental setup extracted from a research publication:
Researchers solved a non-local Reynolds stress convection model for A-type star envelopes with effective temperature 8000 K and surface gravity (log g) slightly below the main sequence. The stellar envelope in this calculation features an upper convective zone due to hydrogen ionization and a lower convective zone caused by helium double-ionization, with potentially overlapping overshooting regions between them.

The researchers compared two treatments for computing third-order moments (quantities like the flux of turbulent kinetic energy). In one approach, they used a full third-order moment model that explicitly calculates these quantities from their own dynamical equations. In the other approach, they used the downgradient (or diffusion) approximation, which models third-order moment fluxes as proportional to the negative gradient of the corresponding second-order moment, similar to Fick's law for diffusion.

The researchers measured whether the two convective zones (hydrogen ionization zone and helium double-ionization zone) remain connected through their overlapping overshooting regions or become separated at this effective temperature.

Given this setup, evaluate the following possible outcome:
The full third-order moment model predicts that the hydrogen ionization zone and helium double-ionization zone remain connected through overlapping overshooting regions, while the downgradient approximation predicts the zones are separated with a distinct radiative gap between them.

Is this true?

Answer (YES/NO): YES